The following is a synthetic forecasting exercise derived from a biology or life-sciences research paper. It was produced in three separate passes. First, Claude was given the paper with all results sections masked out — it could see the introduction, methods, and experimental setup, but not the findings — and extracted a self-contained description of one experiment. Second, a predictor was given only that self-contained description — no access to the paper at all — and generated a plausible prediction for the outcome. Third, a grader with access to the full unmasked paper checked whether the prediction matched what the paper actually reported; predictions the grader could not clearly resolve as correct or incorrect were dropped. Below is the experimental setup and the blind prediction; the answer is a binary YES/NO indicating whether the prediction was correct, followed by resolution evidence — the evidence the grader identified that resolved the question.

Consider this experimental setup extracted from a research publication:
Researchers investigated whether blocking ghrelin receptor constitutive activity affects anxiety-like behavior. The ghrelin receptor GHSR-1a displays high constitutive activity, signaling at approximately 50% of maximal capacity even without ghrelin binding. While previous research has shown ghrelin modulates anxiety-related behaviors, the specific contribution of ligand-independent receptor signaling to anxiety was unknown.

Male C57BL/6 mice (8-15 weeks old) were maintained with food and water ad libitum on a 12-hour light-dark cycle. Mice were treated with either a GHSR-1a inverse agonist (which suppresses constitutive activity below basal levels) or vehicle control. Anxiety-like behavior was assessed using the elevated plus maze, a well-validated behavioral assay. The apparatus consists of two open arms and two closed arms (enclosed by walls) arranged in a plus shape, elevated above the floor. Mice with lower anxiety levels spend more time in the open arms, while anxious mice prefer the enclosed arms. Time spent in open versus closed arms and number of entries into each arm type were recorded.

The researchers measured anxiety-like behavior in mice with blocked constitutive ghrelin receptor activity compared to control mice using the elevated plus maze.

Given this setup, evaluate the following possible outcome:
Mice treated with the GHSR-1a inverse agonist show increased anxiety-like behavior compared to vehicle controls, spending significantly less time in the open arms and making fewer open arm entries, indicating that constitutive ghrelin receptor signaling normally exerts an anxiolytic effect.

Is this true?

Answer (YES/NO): NO